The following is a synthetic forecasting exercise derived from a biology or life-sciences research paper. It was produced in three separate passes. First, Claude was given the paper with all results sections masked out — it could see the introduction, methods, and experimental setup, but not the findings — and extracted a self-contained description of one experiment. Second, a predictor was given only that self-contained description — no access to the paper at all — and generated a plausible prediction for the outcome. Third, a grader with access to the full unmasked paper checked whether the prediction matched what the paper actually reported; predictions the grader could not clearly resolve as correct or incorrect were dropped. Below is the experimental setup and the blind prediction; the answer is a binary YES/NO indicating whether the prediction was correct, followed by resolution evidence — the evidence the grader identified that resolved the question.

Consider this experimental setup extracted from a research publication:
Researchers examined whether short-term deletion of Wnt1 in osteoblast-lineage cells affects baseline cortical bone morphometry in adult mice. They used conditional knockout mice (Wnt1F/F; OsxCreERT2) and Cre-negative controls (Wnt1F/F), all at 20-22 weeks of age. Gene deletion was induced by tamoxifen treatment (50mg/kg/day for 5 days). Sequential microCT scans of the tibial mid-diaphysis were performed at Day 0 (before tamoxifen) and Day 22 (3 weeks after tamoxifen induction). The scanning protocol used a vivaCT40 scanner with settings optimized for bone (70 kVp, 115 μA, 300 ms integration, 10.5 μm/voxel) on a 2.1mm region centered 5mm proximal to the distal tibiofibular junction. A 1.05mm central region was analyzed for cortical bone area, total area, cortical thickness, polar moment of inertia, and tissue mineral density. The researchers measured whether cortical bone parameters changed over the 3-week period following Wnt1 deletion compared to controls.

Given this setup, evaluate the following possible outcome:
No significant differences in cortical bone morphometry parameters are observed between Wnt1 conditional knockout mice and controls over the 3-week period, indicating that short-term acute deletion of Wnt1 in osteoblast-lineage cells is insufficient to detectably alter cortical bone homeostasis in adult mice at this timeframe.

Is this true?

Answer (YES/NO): NO